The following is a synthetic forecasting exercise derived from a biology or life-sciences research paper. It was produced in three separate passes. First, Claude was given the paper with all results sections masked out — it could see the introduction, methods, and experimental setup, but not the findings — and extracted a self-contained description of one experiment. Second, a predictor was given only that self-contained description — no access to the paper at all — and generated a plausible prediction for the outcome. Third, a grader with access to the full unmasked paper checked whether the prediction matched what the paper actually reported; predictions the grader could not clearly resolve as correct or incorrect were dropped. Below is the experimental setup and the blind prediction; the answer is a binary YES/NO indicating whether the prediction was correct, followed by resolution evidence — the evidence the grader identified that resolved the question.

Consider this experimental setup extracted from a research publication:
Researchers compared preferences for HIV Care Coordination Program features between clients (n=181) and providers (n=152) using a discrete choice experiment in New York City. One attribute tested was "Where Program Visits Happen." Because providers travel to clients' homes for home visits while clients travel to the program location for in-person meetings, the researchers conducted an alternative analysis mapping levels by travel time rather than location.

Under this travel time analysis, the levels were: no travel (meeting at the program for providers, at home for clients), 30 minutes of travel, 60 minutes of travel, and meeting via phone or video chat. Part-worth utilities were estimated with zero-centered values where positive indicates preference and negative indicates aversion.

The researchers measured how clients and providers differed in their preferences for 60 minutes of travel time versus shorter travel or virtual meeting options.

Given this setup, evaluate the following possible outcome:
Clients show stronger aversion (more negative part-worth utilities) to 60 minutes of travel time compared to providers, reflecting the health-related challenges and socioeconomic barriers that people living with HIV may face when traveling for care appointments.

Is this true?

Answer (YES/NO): NO